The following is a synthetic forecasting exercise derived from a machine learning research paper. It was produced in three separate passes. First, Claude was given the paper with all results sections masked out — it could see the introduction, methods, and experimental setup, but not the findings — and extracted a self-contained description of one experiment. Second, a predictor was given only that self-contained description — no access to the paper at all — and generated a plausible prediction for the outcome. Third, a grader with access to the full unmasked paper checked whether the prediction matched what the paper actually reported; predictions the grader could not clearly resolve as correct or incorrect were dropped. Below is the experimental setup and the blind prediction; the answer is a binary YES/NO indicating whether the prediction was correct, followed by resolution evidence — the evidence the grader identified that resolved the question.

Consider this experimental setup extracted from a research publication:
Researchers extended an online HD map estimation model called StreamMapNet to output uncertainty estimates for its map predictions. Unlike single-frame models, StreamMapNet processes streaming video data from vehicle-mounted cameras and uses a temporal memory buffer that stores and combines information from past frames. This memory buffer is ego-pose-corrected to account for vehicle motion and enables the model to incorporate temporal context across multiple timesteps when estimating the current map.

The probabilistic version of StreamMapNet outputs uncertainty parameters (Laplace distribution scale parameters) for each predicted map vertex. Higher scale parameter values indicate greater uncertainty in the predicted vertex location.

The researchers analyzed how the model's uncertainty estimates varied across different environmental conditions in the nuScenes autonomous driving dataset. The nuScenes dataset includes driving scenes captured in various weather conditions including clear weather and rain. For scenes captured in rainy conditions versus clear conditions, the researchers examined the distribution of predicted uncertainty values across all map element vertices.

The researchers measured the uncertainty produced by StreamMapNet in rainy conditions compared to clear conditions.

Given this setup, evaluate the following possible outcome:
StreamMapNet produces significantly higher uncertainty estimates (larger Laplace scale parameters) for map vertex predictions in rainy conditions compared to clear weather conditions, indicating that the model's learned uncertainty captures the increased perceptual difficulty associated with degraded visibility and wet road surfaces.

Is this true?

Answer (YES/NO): YES